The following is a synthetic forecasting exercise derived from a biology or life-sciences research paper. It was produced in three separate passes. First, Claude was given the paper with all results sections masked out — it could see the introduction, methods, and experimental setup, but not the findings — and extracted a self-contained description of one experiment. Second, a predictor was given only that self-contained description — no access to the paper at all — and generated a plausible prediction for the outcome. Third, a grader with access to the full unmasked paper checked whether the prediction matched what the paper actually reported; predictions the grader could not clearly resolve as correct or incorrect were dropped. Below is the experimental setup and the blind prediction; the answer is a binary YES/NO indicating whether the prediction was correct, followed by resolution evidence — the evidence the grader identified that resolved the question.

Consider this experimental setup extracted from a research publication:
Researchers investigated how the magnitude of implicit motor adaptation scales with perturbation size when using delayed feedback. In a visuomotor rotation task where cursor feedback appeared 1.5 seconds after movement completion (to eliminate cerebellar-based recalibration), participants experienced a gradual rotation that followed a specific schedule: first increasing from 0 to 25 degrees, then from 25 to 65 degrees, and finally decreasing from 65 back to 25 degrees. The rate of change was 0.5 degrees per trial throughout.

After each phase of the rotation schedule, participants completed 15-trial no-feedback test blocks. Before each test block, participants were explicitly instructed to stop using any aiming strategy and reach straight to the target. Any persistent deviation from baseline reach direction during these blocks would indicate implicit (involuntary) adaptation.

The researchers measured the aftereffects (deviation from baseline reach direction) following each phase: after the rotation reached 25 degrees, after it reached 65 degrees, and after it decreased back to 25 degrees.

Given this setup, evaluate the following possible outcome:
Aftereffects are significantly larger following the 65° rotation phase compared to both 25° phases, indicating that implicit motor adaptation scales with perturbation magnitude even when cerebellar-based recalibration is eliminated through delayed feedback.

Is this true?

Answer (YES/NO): NO